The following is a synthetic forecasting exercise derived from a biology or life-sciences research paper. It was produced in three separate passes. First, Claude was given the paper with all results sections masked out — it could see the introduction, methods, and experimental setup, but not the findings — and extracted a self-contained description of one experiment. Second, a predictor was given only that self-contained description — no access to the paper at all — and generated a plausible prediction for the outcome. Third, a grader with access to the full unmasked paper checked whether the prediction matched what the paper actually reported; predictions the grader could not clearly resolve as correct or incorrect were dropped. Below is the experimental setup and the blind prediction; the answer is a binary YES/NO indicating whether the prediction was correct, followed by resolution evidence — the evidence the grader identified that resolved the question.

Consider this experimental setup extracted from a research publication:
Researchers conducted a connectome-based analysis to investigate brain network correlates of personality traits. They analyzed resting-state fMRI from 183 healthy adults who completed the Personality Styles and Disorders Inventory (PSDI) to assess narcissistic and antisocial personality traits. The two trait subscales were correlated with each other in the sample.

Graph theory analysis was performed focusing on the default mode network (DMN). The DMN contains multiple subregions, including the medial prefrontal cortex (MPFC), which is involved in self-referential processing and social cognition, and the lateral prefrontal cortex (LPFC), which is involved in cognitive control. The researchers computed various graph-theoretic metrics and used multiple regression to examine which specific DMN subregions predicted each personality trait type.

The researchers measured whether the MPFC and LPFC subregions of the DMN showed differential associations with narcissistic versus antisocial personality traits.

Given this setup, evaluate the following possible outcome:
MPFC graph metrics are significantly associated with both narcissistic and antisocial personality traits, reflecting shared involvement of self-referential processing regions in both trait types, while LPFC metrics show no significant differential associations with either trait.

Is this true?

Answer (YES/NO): NO